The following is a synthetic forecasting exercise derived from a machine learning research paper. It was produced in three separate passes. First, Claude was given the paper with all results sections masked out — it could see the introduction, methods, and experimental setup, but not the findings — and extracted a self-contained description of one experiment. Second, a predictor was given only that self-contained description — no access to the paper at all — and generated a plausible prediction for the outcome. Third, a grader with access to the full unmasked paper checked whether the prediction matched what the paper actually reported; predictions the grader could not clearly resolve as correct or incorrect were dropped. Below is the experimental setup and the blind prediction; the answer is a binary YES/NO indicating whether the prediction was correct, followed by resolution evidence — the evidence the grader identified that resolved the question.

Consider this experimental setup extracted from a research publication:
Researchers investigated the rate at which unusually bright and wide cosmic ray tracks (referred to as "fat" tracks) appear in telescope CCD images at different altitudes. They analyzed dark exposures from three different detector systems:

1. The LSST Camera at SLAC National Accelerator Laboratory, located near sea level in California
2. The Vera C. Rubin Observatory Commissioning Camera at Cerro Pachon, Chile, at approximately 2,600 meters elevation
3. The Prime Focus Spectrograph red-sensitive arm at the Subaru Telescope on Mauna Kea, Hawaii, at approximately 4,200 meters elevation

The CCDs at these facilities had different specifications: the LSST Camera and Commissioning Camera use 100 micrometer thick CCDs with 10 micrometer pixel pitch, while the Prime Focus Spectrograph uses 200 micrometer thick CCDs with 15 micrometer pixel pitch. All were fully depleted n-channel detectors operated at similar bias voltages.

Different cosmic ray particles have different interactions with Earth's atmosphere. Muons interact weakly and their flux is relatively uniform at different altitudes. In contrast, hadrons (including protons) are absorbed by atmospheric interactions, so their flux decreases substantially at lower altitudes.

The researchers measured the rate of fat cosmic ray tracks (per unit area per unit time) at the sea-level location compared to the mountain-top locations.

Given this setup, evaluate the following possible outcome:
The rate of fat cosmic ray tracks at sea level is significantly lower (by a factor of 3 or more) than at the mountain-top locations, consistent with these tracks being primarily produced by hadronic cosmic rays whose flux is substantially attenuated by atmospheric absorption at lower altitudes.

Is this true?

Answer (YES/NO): YES